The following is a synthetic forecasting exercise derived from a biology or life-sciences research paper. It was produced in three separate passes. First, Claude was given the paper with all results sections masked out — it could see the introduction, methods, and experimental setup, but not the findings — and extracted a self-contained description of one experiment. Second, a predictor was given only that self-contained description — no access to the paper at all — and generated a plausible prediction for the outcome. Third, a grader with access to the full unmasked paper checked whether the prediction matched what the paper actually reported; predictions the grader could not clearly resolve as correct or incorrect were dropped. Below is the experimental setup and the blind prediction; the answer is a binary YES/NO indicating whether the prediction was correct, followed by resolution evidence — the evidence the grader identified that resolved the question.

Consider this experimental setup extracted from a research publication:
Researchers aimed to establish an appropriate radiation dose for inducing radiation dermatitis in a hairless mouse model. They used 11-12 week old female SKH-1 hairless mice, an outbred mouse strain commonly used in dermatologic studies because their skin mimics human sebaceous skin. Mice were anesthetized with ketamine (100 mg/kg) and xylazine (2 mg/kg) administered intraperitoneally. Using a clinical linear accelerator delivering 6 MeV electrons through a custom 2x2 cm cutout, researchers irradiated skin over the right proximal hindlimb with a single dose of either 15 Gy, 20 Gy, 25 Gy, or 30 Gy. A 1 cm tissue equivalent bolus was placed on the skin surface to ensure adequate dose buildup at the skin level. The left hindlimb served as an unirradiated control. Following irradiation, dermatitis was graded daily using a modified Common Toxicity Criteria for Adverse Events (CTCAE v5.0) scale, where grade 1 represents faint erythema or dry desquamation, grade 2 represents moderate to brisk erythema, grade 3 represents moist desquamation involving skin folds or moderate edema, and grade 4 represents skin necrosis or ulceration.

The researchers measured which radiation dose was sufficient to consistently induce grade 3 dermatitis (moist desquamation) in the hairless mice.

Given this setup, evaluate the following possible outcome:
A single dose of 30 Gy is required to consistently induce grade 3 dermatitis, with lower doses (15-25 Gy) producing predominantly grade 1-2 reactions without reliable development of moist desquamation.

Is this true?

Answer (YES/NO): YES